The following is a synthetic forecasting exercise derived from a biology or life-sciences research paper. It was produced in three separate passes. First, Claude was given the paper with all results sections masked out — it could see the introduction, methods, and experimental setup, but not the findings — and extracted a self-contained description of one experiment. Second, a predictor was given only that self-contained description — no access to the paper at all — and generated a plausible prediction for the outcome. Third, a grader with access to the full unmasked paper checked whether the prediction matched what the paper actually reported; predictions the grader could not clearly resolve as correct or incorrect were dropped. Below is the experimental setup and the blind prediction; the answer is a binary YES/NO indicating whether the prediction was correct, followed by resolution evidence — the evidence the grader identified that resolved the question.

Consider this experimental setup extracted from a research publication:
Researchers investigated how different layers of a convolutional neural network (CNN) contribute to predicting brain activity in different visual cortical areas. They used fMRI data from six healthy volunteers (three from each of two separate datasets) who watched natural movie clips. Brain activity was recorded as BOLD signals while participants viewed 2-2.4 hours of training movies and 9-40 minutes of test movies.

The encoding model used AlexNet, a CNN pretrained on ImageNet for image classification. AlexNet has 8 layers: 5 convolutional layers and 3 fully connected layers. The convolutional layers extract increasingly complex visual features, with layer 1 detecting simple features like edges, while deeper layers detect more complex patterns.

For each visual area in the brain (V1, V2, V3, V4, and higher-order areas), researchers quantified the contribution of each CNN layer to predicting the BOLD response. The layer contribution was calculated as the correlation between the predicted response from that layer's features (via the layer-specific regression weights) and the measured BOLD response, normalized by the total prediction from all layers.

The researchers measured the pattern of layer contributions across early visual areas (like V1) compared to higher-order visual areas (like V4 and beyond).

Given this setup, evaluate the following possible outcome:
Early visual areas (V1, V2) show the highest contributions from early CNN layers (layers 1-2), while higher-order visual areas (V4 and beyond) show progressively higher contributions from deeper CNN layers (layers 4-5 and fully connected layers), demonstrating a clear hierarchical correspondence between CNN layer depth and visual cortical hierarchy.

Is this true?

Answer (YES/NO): NO